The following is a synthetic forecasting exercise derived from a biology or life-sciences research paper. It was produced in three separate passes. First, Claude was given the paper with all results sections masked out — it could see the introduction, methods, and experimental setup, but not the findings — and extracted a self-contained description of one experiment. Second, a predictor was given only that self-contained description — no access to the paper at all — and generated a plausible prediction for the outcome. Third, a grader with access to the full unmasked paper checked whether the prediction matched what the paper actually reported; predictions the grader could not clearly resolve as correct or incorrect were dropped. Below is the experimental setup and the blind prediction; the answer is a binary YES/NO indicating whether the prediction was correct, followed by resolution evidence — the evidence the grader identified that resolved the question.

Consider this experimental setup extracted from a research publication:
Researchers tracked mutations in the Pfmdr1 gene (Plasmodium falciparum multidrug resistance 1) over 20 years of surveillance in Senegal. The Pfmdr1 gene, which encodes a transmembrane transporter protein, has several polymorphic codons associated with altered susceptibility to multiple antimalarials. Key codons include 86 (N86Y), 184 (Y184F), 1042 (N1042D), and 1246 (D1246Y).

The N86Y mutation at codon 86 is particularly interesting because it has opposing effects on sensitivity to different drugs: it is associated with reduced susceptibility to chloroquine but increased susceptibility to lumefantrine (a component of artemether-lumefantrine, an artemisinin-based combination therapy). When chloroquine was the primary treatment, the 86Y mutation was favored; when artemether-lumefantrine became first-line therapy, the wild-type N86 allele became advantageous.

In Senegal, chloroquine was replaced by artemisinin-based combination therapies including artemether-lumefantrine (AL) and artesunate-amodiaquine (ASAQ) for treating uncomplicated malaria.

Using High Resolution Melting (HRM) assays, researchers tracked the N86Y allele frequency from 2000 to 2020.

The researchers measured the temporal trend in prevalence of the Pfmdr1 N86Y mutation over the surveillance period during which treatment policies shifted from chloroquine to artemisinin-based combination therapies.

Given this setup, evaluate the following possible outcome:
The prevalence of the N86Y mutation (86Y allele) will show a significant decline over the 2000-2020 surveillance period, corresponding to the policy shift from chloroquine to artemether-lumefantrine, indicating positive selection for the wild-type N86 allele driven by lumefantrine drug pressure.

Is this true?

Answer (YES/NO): NO